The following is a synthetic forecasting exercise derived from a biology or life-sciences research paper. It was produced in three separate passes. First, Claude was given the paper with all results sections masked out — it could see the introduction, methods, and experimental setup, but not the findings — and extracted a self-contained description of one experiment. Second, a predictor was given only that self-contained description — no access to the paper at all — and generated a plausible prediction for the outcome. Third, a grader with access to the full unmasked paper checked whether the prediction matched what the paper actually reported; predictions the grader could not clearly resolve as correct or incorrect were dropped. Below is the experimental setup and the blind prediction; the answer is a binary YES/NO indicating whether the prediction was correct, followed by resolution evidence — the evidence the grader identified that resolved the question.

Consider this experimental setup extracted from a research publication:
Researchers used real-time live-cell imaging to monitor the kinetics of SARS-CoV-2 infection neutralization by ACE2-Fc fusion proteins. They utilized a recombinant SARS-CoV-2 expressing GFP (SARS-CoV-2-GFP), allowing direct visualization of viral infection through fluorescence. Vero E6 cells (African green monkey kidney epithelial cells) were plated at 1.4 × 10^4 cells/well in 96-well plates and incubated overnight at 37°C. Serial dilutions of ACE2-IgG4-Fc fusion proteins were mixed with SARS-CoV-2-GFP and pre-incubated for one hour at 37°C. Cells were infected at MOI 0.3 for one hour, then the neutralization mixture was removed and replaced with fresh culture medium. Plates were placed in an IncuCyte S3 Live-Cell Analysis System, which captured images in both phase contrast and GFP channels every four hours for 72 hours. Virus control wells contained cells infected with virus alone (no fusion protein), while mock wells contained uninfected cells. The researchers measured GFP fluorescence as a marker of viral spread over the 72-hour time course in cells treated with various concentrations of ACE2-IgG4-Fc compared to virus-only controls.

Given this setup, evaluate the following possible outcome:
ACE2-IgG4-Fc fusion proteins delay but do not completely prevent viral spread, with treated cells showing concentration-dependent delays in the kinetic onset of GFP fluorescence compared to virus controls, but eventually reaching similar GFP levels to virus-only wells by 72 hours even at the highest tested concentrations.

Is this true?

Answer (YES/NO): NO